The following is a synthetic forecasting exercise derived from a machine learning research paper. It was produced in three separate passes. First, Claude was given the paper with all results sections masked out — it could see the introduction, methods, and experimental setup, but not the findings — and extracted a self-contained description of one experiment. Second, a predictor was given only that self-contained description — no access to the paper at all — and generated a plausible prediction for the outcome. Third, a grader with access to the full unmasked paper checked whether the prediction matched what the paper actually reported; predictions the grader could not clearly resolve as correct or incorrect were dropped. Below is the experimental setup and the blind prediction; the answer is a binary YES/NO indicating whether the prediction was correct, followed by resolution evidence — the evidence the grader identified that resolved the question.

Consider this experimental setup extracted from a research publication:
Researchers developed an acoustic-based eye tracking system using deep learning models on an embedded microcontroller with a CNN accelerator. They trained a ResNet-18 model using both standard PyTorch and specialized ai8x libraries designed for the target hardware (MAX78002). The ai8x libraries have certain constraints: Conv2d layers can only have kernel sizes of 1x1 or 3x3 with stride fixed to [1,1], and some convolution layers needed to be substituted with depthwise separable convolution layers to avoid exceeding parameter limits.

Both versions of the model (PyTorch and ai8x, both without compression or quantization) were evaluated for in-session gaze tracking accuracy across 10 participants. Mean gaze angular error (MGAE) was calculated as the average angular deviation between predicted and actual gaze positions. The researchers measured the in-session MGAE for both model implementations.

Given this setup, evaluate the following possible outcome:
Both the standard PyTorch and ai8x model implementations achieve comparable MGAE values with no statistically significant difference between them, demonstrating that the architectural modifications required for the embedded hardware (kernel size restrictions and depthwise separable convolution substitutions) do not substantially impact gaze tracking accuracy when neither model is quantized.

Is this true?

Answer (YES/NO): NO